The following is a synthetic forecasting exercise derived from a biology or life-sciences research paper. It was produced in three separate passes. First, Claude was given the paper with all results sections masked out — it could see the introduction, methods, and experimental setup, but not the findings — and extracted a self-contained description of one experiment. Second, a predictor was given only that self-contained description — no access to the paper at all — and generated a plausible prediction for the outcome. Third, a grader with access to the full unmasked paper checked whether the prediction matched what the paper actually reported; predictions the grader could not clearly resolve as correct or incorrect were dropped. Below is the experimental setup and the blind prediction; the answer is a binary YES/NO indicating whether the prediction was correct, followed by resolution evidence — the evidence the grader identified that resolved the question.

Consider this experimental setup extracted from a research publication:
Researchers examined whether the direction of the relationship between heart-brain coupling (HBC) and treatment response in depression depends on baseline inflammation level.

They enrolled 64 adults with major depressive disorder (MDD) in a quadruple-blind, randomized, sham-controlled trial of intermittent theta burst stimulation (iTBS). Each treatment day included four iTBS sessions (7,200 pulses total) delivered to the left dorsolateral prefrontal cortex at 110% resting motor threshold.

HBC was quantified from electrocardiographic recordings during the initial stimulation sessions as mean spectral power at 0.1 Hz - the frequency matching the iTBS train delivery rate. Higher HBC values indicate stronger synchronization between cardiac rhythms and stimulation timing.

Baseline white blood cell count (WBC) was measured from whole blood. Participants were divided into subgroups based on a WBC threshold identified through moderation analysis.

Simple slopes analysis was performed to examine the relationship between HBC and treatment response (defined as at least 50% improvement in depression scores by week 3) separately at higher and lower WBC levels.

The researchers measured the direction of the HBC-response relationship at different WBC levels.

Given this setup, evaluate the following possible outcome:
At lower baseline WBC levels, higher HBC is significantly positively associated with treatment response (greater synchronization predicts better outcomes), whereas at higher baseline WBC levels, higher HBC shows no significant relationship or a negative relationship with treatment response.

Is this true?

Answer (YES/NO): YES